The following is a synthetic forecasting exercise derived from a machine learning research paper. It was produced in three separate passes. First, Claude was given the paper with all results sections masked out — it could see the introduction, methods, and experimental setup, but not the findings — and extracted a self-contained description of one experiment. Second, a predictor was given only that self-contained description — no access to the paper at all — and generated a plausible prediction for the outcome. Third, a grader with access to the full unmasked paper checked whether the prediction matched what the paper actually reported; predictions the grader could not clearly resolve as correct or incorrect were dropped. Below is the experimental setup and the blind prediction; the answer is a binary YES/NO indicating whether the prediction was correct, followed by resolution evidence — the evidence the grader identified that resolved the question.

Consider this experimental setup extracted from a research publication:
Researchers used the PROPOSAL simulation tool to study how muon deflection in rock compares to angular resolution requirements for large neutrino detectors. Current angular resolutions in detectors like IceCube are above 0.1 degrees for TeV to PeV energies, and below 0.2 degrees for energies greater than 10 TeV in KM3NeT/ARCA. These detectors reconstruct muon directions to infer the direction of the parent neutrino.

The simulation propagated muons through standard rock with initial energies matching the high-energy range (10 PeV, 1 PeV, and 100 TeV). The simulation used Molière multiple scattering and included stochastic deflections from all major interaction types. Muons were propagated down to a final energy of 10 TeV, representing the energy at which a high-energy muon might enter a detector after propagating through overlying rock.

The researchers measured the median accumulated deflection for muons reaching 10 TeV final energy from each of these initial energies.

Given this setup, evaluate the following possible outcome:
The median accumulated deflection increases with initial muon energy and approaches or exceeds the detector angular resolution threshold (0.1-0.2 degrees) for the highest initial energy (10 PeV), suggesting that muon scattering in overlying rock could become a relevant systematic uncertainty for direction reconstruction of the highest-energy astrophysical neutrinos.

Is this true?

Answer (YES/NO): NO